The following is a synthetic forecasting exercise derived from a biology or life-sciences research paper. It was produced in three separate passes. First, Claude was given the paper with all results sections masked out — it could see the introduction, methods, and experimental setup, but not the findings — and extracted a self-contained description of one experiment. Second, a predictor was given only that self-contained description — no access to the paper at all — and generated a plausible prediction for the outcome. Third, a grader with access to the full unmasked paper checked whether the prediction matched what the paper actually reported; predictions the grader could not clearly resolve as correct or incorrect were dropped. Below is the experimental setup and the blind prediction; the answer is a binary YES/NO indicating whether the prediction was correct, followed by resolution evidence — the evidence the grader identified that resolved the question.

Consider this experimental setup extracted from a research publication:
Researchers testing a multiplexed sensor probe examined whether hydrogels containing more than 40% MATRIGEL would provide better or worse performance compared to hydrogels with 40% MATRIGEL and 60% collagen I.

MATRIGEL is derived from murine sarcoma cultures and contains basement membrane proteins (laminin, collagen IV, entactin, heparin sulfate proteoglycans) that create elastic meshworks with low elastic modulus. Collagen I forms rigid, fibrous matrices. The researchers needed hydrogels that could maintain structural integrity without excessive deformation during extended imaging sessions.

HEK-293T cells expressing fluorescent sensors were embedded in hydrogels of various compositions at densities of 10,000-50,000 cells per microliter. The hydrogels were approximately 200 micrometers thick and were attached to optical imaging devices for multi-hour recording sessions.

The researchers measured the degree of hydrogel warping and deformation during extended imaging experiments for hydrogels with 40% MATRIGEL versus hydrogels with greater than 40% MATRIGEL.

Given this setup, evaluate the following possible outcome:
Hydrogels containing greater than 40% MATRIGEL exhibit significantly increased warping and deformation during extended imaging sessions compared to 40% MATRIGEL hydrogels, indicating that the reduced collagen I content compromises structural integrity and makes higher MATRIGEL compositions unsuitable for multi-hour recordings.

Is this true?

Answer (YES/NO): YES